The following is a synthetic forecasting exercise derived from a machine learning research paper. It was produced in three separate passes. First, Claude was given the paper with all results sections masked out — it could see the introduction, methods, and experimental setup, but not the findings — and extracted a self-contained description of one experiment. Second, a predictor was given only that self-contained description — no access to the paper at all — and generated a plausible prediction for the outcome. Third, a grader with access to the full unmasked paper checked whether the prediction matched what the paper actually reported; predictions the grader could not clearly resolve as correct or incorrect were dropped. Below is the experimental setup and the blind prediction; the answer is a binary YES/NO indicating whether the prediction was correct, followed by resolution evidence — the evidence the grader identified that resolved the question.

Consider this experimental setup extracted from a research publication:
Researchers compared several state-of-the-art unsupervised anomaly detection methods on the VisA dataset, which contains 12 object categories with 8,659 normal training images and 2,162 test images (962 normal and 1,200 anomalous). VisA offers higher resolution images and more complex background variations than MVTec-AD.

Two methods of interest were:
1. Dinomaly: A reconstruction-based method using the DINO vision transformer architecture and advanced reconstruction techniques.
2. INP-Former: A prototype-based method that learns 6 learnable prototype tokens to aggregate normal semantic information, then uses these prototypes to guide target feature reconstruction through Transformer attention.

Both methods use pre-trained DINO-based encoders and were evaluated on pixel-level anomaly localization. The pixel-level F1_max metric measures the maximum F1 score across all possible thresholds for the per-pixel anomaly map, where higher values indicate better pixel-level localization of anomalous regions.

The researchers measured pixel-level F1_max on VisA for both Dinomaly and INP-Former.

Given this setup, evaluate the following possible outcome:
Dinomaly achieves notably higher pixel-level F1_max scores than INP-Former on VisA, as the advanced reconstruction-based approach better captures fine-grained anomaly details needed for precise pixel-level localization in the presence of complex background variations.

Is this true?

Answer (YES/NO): NO